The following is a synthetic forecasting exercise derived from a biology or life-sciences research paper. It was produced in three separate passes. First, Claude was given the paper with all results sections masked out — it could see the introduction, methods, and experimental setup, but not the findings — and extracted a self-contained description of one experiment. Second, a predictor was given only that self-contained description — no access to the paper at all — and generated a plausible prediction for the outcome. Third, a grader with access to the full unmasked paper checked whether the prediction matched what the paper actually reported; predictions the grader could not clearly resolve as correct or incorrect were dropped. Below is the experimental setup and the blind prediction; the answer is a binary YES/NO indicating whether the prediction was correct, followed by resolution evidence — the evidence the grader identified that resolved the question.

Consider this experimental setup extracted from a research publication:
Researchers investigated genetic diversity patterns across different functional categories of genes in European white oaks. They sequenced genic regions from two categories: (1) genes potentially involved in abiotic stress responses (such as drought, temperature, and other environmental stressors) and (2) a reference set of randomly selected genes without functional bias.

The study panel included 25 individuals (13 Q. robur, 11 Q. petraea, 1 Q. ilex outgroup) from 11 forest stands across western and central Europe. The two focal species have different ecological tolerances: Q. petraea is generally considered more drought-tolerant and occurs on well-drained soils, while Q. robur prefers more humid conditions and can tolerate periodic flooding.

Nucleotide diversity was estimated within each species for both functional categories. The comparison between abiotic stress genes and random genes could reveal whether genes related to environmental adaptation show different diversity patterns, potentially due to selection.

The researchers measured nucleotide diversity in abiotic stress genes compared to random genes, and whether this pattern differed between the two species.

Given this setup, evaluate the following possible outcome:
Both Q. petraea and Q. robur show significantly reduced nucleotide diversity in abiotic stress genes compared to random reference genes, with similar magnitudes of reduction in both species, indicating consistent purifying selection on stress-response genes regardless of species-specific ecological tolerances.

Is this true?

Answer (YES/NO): NO